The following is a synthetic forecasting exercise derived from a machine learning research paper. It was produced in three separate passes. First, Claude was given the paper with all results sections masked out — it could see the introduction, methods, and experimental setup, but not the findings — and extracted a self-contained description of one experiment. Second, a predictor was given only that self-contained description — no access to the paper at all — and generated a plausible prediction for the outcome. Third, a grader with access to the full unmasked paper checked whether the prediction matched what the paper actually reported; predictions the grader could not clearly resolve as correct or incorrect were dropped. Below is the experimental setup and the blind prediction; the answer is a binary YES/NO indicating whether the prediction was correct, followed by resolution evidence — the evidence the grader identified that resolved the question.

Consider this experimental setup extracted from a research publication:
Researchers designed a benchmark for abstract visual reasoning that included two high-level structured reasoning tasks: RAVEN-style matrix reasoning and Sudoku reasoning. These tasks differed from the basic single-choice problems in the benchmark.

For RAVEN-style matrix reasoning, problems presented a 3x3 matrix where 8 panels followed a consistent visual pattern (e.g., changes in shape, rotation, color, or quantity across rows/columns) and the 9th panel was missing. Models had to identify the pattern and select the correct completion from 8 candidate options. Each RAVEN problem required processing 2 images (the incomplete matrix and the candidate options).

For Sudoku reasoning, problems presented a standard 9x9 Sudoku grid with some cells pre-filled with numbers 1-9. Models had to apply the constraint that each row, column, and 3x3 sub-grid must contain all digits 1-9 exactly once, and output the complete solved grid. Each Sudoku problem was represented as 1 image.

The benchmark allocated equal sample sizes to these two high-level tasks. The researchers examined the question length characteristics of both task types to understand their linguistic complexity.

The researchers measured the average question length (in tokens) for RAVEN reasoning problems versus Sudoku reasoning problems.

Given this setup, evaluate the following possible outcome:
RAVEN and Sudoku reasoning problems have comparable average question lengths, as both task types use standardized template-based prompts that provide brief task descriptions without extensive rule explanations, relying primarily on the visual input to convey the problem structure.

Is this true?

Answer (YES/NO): NO